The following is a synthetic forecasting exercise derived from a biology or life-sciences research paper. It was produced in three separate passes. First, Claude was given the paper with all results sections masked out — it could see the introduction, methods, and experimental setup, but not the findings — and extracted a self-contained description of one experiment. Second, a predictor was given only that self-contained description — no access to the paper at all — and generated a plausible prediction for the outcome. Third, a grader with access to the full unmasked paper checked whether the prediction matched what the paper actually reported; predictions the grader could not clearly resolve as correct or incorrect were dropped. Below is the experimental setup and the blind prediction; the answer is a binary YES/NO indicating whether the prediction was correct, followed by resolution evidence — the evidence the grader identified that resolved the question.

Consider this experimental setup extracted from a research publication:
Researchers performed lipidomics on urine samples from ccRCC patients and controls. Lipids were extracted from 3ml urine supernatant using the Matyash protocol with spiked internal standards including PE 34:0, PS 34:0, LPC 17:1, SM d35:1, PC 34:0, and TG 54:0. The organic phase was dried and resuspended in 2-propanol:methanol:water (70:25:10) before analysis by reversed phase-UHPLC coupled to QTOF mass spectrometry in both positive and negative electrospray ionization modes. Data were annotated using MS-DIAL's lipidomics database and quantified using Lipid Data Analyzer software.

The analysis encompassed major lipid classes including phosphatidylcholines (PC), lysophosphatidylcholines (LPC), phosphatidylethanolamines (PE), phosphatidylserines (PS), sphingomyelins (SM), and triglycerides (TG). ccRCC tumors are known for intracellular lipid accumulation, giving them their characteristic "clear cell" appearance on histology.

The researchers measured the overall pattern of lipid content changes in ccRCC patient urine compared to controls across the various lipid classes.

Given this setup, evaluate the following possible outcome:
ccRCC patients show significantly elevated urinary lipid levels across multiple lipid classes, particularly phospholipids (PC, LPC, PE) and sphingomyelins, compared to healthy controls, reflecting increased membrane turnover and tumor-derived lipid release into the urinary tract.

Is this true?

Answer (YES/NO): NO